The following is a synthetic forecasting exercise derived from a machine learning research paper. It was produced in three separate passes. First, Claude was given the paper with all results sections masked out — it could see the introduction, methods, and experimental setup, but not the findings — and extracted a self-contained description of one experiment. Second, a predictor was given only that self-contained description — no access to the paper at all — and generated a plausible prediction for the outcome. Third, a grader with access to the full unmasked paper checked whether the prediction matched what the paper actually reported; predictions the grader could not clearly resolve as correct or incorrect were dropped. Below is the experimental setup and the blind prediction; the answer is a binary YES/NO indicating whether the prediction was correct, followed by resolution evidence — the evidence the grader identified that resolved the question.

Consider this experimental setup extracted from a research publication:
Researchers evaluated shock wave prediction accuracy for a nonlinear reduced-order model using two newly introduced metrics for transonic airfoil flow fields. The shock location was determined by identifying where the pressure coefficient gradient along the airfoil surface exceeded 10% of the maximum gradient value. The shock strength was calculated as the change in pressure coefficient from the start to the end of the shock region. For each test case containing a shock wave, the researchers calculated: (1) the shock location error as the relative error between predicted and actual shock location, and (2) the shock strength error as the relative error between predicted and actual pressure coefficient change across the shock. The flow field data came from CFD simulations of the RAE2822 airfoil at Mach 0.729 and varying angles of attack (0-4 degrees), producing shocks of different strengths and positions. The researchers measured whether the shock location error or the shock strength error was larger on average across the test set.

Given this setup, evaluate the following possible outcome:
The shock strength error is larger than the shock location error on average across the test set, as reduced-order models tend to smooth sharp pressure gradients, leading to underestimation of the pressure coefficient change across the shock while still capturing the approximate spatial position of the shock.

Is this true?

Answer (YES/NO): YES